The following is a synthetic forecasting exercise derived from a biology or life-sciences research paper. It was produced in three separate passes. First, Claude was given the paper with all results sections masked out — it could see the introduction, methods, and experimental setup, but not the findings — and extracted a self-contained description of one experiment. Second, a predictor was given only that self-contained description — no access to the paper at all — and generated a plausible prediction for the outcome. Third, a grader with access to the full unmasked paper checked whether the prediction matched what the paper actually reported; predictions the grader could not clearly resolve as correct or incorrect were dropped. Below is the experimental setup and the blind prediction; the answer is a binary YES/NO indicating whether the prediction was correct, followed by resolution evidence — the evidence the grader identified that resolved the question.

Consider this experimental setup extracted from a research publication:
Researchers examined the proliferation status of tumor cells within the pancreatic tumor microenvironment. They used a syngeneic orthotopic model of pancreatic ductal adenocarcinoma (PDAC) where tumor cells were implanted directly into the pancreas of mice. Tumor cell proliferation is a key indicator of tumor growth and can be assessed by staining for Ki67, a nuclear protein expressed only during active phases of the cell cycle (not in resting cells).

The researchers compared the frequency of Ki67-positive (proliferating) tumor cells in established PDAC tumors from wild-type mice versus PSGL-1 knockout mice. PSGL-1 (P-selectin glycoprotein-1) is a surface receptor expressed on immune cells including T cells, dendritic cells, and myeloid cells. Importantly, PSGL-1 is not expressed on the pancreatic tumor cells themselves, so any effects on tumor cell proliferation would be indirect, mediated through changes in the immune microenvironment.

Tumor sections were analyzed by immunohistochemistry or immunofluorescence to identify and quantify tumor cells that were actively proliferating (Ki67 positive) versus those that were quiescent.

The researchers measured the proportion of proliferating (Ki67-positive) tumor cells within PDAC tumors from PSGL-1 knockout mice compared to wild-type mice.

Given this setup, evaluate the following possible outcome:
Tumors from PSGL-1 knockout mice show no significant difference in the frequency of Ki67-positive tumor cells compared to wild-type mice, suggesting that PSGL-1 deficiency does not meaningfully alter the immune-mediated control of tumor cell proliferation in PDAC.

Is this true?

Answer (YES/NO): NO